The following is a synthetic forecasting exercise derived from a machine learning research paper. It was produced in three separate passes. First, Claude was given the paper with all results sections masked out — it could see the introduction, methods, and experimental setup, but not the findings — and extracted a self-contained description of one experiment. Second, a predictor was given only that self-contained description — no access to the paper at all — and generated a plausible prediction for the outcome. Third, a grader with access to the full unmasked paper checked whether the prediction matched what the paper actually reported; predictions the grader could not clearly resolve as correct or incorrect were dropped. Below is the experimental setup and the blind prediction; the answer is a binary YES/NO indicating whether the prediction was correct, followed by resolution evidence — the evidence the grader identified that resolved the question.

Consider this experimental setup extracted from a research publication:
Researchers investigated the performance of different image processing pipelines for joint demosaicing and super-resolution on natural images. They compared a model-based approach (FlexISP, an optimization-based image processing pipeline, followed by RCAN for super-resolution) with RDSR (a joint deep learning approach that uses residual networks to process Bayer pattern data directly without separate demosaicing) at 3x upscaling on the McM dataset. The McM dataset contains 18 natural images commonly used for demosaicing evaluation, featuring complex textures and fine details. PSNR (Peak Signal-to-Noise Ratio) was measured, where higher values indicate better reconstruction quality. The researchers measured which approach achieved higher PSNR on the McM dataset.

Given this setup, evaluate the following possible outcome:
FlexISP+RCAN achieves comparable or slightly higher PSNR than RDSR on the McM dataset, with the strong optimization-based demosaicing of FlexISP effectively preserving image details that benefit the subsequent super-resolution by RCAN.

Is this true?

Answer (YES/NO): NO